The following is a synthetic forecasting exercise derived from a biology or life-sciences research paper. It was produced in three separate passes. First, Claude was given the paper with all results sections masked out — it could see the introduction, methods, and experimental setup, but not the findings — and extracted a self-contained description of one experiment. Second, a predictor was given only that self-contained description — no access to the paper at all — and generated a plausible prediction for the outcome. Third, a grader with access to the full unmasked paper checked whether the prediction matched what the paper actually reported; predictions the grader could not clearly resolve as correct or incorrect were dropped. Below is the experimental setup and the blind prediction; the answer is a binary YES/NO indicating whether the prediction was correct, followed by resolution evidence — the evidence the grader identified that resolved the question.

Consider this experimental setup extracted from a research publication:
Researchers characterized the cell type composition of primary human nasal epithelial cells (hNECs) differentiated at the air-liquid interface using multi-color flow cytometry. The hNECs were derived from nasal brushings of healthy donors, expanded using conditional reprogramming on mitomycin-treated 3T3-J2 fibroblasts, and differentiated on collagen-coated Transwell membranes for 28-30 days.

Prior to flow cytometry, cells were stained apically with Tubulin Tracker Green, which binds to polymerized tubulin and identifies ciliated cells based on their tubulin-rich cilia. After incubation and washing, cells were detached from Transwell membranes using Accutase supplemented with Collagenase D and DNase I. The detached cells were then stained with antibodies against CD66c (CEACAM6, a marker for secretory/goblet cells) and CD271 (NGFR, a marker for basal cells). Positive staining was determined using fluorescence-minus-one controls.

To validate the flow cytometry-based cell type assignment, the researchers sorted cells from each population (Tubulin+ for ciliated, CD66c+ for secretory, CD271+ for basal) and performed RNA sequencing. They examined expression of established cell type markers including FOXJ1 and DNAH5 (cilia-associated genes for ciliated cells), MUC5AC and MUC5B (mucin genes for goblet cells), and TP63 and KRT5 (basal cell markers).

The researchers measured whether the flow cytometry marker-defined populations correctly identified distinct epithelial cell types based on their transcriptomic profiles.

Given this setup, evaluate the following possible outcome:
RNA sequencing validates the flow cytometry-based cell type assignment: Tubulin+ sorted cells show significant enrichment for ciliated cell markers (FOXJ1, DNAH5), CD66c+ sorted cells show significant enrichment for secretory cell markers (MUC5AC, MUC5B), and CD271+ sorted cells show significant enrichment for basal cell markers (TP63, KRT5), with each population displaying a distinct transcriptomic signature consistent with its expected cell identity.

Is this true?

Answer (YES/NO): YES